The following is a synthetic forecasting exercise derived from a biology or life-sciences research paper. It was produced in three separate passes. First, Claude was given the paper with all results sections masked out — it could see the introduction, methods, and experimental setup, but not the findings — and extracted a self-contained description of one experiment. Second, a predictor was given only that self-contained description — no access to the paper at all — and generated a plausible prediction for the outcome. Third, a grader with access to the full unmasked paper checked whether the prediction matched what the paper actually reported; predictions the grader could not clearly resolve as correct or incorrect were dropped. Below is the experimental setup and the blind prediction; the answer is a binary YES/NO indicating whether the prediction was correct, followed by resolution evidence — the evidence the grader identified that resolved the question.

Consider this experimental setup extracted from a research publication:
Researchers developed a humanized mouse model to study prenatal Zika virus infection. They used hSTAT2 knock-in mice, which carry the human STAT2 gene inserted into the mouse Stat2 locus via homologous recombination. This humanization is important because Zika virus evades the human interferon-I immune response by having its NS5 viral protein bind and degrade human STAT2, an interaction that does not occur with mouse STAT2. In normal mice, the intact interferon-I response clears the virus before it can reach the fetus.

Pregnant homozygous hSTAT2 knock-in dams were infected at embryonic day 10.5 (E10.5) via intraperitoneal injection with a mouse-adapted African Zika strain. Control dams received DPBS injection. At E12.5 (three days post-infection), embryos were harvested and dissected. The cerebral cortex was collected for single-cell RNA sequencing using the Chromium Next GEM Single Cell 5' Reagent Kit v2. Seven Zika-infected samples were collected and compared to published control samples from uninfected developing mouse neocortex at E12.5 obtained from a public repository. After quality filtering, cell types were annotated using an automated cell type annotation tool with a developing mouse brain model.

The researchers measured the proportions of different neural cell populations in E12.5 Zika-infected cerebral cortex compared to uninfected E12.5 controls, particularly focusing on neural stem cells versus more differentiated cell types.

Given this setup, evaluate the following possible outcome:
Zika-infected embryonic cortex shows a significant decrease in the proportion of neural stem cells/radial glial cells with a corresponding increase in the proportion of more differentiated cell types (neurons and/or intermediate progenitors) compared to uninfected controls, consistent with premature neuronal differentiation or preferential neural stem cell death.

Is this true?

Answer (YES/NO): YES